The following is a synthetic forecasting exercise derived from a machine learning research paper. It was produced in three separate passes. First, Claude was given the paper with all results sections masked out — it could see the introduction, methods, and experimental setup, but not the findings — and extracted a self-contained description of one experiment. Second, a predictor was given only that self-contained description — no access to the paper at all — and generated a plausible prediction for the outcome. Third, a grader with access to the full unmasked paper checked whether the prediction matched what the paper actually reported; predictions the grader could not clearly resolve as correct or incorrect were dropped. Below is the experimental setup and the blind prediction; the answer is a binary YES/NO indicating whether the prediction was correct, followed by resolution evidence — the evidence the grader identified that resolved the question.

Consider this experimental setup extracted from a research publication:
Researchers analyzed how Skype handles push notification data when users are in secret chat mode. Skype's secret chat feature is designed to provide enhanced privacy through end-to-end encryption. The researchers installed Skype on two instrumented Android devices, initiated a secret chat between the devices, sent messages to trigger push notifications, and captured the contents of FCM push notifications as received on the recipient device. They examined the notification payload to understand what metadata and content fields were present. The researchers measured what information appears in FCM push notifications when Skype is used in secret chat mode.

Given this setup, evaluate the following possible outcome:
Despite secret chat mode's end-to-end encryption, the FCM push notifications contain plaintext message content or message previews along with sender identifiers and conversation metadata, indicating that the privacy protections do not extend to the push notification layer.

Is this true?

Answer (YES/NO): NO